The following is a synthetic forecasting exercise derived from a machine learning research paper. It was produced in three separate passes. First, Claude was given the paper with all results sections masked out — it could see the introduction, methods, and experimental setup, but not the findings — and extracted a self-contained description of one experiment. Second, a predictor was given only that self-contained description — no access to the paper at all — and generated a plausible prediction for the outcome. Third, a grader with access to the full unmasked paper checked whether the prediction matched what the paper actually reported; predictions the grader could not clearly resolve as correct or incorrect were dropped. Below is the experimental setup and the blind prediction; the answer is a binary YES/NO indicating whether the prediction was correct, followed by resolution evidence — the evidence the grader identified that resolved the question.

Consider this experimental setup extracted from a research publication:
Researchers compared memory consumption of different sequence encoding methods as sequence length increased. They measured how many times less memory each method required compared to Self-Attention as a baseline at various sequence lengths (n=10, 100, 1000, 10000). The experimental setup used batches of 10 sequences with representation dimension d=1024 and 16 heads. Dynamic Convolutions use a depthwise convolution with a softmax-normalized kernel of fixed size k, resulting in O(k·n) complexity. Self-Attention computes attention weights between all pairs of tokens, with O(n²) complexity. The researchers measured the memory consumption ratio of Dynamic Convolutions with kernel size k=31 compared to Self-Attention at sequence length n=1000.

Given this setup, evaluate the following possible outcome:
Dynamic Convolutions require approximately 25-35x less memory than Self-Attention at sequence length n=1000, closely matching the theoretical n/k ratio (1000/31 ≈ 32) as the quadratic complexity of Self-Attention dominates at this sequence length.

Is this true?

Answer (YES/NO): NO